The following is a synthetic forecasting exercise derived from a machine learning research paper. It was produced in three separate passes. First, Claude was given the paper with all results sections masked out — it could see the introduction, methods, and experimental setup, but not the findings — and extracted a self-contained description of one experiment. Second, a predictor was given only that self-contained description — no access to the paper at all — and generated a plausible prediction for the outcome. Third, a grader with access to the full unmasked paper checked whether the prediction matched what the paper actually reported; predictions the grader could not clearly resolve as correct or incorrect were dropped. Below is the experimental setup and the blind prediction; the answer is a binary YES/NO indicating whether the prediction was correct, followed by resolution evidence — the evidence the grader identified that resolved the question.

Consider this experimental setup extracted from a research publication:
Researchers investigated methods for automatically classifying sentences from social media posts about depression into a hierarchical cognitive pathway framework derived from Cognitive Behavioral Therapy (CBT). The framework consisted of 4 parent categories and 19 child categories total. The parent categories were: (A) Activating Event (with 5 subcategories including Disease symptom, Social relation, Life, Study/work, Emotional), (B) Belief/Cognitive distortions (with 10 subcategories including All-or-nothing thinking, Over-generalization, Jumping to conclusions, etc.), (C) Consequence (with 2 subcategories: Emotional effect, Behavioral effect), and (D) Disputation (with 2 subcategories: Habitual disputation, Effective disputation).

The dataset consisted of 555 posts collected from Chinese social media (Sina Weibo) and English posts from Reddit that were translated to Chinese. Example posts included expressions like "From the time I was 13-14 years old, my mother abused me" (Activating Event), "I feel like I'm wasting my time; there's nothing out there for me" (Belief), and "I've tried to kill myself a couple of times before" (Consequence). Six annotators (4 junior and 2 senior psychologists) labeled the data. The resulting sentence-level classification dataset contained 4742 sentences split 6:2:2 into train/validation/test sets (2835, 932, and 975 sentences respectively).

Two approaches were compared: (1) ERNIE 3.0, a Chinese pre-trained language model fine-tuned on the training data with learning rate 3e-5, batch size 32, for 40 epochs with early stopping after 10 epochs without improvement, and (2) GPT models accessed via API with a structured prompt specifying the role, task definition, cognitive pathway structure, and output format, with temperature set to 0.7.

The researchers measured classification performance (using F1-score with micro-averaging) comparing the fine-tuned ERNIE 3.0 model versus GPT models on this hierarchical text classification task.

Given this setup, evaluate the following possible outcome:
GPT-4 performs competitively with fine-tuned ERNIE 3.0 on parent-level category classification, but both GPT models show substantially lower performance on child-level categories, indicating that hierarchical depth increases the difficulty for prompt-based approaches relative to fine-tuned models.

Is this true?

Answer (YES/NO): NO